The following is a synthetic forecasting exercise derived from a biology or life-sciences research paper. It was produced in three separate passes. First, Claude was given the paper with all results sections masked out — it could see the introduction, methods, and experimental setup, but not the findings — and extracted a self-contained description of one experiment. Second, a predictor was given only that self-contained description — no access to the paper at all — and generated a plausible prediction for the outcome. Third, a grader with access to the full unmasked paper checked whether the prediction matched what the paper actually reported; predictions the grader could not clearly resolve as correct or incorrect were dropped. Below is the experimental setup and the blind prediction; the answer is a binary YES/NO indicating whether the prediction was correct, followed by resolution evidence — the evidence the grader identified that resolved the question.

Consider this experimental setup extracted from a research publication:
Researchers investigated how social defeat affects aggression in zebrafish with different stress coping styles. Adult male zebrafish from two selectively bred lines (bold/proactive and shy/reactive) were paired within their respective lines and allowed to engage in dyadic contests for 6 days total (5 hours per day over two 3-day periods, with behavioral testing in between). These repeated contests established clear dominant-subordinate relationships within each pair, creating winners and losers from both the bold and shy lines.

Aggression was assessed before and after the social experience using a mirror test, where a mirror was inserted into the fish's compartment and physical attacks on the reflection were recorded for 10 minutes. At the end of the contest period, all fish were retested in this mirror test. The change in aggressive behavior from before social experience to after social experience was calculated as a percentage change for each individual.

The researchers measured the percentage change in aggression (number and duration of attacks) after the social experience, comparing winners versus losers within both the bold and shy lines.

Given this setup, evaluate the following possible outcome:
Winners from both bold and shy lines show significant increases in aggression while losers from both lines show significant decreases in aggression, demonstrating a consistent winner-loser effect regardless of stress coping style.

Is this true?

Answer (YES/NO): NO